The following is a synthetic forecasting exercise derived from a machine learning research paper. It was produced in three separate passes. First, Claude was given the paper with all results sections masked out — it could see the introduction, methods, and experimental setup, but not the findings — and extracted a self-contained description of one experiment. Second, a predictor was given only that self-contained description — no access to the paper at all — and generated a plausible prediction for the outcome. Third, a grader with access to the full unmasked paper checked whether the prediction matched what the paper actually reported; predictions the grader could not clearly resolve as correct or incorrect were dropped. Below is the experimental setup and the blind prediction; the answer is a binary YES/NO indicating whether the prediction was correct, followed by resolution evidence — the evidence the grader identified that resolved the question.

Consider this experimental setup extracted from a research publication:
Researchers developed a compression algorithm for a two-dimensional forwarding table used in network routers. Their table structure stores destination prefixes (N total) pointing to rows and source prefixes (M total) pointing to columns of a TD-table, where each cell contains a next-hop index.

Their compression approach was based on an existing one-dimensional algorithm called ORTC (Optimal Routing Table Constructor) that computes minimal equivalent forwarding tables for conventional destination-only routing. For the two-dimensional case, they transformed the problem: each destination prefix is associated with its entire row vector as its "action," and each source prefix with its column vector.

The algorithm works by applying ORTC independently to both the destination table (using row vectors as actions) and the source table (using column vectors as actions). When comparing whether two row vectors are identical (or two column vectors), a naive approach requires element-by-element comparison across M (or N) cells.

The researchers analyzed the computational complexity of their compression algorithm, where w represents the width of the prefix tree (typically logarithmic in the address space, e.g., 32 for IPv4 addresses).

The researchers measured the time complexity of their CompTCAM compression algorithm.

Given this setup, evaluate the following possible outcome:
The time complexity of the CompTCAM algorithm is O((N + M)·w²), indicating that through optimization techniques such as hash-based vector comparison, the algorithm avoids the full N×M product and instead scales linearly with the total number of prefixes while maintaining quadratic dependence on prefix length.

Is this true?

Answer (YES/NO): NO